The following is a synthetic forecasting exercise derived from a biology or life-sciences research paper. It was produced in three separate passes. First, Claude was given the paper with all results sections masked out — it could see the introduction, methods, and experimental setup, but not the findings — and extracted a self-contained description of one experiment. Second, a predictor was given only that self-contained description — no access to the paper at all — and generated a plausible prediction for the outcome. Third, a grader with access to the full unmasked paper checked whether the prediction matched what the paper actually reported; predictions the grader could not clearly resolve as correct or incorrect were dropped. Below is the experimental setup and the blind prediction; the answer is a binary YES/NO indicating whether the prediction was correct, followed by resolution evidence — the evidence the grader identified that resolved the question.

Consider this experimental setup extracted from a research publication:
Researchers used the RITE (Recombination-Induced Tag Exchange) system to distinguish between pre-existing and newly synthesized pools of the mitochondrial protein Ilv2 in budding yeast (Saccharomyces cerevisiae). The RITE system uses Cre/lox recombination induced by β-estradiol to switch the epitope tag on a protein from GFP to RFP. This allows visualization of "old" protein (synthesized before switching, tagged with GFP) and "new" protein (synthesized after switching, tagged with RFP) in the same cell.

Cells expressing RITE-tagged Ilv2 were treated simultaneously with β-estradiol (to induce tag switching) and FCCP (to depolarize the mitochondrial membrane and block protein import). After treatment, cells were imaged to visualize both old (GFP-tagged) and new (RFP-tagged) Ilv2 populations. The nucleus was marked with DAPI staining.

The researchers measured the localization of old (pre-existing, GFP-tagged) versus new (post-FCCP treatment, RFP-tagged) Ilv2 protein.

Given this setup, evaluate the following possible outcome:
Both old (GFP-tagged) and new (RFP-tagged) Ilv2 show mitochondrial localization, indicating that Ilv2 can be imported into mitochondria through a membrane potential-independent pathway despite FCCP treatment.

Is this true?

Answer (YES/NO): NO